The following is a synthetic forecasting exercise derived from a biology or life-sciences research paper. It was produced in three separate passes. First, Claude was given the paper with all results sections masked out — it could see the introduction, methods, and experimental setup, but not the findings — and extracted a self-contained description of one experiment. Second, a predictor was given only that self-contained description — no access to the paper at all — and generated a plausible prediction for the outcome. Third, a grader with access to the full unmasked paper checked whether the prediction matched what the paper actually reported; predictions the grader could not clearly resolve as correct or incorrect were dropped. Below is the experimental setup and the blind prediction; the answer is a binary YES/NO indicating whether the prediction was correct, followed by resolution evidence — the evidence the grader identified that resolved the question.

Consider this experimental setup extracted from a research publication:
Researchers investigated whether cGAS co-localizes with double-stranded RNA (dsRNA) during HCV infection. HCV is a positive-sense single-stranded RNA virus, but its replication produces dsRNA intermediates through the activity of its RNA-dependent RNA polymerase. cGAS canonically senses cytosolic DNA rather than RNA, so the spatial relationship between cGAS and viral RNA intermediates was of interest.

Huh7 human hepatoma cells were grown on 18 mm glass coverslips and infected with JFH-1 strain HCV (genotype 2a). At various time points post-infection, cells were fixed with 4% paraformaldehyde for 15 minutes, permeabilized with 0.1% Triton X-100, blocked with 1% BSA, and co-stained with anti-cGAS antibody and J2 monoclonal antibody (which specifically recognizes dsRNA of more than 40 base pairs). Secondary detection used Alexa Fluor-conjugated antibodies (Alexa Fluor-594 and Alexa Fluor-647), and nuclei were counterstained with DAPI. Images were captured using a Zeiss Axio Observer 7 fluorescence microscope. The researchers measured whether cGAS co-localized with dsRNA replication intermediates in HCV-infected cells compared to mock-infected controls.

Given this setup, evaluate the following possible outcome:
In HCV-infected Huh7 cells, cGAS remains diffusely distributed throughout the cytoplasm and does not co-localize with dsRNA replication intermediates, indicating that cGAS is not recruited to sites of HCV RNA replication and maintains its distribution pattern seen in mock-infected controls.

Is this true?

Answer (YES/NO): NO